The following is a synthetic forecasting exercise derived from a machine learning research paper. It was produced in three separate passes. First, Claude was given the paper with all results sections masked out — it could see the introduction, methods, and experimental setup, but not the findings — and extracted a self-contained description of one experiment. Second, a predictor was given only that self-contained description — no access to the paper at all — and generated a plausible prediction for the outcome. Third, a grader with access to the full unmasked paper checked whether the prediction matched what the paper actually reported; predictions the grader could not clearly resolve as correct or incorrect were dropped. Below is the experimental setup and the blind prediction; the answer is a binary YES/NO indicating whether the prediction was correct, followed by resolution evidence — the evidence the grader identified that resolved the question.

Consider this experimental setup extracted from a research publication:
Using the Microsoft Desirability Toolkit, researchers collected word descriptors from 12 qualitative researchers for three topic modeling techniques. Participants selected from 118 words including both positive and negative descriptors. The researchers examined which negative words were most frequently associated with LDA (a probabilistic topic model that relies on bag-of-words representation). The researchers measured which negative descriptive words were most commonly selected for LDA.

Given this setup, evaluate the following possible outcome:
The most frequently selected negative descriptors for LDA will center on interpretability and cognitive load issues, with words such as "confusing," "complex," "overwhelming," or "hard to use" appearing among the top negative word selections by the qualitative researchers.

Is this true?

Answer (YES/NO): NO